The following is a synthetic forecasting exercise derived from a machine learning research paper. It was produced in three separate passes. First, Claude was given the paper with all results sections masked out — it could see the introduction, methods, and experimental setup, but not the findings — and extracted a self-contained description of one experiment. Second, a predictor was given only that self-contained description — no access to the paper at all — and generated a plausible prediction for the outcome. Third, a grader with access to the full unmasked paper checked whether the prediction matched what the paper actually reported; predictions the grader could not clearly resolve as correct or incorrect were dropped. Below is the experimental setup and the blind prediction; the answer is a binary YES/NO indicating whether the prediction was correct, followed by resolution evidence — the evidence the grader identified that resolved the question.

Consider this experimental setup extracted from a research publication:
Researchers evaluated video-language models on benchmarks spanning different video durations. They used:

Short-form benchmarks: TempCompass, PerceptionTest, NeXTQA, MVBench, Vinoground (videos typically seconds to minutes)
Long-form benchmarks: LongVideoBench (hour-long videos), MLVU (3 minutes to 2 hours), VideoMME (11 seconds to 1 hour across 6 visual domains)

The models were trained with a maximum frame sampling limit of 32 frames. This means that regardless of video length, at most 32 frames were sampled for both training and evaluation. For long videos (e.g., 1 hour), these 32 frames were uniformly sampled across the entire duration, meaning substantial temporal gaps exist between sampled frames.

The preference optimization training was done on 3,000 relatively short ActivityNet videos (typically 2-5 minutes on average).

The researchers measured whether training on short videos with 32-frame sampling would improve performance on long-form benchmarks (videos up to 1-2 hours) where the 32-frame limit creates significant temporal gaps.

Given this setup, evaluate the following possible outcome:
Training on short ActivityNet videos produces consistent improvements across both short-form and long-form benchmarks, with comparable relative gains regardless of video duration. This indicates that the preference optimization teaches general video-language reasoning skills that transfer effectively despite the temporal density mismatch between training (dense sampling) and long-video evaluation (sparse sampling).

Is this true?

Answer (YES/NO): YES